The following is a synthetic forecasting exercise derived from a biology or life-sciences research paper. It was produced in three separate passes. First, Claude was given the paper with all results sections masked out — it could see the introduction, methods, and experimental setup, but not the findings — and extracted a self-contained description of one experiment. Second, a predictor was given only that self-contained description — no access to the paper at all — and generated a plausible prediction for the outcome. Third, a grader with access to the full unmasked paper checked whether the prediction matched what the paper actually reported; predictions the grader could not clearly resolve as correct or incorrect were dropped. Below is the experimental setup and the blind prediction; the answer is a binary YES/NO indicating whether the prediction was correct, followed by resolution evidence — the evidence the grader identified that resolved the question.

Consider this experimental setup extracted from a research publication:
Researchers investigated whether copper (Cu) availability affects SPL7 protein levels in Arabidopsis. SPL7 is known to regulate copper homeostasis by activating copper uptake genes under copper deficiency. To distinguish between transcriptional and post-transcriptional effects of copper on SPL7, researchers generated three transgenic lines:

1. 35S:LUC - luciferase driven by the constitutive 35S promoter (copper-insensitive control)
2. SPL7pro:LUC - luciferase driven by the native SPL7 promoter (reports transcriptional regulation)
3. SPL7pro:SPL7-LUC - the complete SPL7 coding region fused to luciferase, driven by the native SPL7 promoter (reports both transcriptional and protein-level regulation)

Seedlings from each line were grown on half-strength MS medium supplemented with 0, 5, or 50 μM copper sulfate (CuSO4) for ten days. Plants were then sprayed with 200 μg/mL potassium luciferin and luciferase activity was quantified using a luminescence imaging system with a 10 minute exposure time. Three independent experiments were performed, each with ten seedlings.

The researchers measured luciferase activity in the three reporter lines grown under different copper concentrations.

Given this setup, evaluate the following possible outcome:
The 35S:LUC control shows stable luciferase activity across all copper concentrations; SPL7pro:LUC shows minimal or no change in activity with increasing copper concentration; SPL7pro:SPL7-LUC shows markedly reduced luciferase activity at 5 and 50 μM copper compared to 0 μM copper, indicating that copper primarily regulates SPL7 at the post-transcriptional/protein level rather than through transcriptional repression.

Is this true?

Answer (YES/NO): YES